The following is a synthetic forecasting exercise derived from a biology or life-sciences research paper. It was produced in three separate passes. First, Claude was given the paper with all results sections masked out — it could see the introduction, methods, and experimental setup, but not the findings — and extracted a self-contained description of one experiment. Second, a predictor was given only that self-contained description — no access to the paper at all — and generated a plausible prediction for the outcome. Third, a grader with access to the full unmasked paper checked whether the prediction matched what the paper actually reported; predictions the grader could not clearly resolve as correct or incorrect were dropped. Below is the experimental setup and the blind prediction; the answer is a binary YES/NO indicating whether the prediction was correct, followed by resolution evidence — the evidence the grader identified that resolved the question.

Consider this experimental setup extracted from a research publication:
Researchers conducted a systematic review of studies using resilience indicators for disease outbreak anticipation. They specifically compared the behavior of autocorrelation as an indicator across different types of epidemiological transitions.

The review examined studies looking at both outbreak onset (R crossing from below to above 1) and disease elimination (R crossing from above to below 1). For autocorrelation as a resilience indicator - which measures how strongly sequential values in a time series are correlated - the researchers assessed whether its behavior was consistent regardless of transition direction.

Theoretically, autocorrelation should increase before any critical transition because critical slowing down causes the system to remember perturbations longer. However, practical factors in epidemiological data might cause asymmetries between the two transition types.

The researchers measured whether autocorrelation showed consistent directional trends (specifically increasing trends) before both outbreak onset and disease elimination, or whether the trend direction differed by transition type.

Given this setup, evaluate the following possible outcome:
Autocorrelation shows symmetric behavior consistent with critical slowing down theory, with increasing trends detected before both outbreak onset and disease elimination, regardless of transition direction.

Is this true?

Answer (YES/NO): NO